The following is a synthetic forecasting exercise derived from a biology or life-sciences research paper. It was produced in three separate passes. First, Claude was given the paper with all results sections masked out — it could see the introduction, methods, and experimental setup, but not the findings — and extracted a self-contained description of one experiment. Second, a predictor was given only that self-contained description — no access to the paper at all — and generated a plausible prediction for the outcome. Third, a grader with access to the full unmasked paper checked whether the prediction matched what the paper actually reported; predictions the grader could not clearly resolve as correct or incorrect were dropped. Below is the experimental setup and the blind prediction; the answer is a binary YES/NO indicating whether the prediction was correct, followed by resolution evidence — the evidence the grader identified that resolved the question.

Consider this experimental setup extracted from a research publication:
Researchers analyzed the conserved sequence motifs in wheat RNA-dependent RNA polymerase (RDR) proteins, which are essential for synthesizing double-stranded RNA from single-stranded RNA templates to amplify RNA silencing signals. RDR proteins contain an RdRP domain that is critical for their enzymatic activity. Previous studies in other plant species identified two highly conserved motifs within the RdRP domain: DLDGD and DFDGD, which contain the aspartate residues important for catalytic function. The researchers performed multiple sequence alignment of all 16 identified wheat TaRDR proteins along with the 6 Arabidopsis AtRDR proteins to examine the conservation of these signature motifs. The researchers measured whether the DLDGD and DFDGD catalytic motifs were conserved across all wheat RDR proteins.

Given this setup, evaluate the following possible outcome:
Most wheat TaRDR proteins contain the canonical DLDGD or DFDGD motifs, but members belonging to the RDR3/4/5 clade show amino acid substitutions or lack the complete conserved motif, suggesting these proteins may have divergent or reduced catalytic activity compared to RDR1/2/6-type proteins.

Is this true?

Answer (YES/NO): NO